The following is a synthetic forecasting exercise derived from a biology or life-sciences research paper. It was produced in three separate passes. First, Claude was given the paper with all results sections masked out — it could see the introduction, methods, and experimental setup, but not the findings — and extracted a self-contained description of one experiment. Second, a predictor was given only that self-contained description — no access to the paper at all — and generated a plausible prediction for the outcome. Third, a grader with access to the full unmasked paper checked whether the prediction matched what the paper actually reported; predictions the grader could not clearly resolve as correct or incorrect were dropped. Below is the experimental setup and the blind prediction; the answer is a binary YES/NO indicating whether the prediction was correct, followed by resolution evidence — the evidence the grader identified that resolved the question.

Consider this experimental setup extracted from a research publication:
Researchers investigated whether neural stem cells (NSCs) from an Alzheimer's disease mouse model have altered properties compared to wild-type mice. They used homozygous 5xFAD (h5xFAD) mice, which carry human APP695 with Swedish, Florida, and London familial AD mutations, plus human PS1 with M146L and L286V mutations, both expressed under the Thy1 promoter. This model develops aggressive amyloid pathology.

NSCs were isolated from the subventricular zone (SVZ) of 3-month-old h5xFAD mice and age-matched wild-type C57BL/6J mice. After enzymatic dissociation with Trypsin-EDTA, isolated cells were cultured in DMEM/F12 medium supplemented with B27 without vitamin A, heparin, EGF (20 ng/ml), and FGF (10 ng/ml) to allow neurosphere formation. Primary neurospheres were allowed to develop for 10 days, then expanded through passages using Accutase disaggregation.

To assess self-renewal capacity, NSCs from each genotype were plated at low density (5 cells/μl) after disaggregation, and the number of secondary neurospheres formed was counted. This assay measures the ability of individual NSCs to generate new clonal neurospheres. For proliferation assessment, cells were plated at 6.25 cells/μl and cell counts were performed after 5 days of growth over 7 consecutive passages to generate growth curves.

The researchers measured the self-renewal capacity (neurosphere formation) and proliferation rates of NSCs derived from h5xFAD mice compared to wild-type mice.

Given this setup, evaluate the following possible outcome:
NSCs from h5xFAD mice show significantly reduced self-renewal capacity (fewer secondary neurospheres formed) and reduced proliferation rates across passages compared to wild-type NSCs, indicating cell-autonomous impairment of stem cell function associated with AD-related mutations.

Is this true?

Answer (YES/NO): YES